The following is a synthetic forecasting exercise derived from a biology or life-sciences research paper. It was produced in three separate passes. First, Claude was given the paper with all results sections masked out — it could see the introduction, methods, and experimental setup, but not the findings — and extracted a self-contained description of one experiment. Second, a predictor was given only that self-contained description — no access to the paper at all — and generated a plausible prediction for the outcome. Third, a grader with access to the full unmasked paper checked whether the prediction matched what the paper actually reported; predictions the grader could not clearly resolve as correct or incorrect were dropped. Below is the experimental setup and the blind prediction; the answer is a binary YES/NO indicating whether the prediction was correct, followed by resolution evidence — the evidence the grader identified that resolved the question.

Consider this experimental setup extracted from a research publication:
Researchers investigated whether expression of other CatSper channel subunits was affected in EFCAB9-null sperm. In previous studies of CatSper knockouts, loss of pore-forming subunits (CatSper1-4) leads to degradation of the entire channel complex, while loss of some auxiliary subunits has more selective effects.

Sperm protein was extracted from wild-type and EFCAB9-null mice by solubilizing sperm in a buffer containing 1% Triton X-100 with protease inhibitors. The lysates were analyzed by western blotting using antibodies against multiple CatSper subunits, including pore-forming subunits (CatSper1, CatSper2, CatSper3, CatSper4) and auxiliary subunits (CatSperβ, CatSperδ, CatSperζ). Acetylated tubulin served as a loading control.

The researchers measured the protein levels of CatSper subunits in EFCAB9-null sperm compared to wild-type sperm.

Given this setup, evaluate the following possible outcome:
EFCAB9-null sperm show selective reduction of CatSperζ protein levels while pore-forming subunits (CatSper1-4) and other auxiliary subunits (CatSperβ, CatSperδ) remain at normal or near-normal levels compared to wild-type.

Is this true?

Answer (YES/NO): NO